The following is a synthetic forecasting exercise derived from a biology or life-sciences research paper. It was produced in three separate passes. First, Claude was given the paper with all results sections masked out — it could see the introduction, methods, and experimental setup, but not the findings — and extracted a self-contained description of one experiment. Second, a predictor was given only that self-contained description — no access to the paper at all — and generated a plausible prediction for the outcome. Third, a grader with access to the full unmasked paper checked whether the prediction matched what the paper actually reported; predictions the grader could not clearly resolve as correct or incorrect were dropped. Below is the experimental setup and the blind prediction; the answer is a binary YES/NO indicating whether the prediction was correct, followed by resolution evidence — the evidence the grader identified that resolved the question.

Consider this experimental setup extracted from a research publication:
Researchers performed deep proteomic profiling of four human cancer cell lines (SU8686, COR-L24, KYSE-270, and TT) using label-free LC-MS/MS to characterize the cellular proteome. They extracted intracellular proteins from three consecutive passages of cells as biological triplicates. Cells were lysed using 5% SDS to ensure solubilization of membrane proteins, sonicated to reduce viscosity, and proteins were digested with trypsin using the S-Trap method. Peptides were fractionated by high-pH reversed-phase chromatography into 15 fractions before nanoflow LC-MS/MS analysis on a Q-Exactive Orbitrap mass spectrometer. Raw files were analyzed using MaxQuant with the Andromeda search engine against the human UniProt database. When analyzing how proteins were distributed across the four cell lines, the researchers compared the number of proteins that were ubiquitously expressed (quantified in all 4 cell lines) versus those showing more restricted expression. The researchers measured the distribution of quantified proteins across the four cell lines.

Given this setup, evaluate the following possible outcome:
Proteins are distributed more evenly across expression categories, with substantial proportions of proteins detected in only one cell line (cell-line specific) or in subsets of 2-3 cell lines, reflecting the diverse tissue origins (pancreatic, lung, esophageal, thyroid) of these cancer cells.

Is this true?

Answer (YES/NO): NO